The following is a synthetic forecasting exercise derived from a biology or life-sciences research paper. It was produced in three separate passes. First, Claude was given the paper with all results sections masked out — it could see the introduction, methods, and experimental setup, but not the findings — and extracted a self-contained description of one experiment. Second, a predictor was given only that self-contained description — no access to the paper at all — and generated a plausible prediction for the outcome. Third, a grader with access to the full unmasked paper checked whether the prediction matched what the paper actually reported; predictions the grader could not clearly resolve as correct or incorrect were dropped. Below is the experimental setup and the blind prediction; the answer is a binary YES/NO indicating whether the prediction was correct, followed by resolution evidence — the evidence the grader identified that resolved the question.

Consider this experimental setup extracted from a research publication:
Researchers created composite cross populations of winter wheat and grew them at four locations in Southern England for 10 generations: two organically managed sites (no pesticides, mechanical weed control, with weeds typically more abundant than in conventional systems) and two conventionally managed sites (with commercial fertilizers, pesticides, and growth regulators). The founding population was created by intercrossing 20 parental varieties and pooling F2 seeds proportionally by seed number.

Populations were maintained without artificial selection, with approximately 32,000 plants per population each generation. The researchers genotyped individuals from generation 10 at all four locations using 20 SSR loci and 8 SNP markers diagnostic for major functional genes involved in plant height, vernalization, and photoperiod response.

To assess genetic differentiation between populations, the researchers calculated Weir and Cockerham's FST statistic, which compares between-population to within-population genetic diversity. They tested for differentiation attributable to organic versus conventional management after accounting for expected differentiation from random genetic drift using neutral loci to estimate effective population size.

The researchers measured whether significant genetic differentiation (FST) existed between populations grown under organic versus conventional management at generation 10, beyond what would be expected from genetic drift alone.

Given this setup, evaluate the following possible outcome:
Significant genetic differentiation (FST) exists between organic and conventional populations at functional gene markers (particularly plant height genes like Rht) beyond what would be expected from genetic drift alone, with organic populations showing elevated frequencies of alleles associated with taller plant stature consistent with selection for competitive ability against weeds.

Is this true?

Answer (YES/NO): NO